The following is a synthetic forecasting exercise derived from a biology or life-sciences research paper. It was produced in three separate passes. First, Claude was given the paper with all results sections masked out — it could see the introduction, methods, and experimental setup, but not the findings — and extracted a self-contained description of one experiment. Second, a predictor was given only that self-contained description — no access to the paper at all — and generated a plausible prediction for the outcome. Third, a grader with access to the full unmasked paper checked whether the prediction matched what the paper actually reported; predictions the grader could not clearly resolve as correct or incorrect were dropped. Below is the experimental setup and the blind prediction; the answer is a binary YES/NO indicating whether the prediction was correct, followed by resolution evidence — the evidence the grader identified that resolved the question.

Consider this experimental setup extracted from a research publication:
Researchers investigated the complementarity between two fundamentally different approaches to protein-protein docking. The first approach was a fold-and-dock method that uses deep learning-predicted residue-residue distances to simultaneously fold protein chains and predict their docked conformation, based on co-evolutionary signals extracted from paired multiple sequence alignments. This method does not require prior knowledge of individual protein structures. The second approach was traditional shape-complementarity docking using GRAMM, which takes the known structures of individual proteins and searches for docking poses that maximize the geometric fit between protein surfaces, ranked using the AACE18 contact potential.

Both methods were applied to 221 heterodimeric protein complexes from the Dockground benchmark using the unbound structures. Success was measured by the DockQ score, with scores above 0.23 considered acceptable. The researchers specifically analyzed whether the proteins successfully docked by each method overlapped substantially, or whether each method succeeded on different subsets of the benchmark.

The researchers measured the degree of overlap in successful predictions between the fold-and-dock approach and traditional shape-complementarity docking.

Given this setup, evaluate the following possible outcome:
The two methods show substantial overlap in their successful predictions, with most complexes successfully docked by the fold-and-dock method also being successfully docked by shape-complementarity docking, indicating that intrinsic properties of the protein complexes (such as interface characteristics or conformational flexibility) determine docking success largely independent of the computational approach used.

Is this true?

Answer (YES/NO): NO